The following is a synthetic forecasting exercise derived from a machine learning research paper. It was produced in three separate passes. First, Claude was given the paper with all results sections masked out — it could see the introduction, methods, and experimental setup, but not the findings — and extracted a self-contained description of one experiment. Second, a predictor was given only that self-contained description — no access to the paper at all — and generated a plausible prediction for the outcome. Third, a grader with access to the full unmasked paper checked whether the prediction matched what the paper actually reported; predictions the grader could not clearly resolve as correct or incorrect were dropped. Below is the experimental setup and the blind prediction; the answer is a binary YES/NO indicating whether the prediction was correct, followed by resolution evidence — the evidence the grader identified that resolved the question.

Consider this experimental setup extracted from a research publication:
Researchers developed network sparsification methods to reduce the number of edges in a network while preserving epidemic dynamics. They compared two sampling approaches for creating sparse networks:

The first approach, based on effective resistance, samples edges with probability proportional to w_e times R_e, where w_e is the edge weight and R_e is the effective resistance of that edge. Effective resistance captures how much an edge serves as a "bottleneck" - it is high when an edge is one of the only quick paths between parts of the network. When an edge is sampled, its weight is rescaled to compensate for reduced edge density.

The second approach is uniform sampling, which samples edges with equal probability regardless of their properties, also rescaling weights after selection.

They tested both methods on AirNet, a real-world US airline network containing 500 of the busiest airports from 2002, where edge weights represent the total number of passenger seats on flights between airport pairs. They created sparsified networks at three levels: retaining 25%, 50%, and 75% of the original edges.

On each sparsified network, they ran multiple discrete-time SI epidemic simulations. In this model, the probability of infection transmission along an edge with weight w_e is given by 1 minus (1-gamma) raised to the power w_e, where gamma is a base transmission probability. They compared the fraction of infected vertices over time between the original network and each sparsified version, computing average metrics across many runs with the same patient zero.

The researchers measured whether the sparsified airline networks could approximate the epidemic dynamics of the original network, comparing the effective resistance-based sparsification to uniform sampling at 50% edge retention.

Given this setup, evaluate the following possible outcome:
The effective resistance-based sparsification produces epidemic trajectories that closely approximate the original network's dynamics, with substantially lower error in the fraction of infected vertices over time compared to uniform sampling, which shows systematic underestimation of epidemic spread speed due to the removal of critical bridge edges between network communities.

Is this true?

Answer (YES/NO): NO